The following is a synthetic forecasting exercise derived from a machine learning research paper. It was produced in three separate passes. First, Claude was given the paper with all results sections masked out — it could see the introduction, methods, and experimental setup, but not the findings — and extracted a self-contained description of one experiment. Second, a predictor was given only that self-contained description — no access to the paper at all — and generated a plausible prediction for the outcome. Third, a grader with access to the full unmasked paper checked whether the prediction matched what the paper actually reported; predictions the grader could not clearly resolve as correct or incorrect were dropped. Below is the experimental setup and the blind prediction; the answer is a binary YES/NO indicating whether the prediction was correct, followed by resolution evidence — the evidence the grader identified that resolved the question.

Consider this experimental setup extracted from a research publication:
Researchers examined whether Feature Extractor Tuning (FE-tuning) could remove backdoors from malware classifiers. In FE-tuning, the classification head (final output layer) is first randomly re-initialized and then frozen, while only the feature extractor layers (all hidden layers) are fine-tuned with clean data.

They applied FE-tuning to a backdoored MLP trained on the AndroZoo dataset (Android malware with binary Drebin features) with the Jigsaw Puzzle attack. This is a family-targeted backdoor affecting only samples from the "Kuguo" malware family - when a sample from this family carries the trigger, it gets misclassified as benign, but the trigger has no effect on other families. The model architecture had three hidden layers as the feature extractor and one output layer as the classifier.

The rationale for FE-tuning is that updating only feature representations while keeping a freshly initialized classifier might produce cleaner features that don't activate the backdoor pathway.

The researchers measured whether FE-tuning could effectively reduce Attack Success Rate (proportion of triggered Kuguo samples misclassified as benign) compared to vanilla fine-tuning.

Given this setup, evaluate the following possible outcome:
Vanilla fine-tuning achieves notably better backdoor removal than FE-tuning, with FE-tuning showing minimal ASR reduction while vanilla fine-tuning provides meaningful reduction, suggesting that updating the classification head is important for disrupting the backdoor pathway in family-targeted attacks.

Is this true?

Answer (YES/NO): NO